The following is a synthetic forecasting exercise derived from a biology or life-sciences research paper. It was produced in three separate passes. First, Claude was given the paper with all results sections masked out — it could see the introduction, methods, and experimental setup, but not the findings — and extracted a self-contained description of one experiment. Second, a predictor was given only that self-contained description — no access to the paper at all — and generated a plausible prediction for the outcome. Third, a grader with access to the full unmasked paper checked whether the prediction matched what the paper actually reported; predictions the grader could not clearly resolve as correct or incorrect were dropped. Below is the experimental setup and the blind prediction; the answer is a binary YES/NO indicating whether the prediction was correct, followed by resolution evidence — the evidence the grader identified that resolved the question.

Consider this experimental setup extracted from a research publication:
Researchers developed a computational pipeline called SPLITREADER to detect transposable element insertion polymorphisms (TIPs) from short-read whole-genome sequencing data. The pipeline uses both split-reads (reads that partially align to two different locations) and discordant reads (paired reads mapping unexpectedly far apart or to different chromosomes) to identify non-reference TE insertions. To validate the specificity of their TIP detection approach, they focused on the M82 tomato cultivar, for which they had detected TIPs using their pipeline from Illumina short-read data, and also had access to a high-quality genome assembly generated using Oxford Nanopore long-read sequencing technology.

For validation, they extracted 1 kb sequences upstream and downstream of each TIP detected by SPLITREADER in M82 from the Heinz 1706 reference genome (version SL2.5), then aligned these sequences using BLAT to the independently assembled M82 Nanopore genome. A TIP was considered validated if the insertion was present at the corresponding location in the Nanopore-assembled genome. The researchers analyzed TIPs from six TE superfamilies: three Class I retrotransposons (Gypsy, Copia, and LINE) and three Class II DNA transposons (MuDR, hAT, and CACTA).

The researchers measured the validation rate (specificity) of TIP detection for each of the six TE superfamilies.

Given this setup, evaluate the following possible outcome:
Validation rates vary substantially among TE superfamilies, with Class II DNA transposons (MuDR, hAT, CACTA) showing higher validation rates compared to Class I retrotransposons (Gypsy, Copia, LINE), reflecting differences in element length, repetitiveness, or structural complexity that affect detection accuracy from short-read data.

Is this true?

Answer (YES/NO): NO